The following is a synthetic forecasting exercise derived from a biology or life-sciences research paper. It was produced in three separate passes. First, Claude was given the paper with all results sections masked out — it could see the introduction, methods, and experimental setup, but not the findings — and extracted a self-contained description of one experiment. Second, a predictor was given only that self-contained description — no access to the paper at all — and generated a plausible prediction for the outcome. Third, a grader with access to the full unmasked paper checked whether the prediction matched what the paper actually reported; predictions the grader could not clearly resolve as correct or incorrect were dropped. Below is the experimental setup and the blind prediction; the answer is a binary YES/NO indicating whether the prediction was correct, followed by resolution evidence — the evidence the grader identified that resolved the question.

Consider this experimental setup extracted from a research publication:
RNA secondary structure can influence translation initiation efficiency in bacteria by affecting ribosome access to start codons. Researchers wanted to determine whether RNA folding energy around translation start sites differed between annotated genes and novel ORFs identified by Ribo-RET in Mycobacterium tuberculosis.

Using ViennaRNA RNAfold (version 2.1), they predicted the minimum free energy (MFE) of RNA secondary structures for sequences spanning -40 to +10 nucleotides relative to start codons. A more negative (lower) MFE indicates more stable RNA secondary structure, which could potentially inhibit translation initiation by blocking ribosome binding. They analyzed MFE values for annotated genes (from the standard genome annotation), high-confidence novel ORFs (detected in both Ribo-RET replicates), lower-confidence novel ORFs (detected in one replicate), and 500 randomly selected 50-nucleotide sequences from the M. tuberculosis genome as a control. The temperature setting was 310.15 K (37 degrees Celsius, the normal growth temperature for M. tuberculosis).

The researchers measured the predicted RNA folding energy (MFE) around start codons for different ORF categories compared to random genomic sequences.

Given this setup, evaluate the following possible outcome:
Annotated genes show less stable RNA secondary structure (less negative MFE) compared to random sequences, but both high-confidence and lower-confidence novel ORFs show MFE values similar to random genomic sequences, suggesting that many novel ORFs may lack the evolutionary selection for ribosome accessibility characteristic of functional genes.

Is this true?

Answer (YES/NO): NO